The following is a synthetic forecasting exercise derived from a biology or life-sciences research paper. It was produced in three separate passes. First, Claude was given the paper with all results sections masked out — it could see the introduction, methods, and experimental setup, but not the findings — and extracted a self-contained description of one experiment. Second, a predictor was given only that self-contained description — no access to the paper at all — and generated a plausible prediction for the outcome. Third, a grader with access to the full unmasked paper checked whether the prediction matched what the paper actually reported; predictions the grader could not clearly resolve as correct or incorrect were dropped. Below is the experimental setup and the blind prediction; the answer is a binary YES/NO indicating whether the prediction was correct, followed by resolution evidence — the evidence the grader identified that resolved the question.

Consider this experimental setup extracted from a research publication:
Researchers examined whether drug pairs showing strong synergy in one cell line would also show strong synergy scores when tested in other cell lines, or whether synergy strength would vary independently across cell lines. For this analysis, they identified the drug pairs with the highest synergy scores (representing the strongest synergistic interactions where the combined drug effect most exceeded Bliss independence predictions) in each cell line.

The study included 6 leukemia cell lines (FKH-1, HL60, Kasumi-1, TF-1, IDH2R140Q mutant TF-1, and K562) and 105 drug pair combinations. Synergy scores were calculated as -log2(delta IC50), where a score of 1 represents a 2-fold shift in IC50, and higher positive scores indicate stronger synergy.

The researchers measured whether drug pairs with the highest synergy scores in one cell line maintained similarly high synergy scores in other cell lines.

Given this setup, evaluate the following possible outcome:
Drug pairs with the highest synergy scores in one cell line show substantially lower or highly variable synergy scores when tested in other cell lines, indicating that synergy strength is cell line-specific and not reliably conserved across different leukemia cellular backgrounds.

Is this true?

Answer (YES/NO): YES